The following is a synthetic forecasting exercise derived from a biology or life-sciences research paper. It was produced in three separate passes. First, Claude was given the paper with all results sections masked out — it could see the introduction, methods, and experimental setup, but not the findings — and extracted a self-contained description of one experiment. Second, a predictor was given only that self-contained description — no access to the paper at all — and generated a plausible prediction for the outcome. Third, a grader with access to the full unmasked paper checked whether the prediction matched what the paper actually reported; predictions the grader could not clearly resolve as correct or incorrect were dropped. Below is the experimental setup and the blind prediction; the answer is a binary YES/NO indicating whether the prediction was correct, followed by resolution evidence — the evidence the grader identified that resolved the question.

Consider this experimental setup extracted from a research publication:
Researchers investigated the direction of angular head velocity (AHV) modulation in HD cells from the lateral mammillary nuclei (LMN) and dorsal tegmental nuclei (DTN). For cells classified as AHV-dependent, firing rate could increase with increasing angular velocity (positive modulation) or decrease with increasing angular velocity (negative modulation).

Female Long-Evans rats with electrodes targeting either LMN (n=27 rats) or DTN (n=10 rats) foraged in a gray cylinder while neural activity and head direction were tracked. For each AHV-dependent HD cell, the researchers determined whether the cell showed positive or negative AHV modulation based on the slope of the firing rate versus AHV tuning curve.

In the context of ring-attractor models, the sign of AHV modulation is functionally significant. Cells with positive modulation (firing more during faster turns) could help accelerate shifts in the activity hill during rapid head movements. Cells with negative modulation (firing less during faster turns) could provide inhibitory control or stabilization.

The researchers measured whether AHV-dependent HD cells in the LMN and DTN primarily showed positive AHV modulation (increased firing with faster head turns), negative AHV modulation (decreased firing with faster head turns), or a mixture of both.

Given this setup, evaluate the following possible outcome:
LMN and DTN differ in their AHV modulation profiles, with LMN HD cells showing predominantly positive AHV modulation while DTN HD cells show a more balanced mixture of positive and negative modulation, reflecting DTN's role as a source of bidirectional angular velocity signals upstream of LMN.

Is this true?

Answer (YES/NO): NO